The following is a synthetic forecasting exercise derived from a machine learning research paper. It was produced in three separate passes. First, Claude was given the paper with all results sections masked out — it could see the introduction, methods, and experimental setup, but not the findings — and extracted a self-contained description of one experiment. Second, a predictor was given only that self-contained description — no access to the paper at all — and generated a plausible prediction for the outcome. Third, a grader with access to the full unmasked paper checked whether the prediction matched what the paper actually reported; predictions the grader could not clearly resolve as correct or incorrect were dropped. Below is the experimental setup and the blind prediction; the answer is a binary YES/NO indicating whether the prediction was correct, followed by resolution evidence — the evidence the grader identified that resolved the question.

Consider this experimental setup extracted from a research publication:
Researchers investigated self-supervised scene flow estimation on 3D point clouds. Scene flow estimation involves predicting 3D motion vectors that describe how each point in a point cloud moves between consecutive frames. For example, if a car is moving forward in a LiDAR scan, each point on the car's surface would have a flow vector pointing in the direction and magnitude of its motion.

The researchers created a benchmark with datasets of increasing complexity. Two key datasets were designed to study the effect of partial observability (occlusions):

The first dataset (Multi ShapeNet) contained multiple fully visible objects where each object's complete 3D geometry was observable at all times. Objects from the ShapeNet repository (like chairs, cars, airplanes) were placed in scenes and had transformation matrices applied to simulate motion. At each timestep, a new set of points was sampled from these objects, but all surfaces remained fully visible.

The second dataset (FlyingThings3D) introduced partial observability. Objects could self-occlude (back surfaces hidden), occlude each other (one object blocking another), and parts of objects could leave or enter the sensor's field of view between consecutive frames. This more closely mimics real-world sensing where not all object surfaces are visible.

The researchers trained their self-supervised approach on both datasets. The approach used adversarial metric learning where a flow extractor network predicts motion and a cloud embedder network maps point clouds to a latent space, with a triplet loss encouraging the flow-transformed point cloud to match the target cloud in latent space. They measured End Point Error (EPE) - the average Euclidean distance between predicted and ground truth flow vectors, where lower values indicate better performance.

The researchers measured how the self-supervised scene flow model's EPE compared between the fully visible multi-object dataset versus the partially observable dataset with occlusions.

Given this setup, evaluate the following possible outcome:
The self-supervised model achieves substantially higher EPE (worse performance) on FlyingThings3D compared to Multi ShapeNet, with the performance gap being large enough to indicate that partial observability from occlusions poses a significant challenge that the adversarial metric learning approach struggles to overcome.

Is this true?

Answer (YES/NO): YES